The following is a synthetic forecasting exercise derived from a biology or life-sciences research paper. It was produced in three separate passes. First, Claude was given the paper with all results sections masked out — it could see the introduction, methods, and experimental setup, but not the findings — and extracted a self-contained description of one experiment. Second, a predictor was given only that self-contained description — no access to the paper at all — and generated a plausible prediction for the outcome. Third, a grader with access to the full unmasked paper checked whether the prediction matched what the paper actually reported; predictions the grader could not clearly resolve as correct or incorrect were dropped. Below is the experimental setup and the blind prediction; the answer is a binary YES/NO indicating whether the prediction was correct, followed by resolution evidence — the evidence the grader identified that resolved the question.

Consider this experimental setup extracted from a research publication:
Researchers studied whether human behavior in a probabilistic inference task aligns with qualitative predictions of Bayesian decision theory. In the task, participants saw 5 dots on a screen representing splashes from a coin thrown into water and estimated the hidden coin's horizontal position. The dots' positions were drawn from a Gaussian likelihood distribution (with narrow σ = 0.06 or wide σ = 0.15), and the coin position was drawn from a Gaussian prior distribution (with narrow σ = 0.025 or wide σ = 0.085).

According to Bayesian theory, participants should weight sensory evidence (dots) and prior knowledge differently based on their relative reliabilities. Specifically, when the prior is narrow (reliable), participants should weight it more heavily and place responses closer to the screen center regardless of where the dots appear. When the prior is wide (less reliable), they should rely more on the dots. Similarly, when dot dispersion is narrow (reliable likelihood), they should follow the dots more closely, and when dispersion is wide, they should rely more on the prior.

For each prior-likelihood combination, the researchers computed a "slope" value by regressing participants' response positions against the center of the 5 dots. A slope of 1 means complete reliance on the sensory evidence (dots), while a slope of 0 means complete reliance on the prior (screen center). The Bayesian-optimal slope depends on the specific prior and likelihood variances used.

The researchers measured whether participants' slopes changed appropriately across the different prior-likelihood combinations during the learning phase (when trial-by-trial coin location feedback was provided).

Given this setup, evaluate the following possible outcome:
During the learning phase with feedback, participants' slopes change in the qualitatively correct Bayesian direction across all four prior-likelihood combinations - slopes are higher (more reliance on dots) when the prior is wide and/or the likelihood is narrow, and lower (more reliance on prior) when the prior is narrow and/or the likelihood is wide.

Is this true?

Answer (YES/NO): YES